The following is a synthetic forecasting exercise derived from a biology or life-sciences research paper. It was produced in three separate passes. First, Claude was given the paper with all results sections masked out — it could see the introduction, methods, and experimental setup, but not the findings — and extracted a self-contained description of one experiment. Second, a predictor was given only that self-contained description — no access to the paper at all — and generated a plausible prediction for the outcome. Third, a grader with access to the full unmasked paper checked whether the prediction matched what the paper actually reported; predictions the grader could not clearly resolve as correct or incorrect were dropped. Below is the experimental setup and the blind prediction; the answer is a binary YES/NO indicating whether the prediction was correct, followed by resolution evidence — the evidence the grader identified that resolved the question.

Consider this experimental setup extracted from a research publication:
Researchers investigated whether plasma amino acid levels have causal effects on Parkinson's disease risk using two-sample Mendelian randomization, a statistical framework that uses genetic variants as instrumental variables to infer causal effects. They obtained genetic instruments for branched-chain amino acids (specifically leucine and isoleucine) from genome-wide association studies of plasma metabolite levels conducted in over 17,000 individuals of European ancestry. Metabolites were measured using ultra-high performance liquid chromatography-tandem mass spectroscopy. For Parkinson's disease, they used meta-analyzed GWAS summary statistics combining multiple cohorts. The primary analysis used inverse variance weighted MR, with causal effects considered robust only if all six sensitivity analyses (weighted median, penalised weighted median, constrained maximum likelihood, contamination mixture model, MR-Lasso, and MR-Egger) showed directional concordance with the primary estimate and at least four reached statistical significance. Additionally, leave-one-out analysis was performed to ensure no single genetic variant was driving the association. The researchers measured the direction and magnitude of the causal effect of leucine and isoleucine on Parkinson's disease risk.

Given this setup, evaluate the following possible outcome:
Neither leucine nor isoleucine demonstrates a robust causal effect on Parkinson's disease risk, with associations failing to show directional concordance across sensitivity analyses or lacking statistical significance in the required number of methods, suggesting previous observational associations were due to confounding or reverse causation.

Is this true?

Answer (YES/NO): NO